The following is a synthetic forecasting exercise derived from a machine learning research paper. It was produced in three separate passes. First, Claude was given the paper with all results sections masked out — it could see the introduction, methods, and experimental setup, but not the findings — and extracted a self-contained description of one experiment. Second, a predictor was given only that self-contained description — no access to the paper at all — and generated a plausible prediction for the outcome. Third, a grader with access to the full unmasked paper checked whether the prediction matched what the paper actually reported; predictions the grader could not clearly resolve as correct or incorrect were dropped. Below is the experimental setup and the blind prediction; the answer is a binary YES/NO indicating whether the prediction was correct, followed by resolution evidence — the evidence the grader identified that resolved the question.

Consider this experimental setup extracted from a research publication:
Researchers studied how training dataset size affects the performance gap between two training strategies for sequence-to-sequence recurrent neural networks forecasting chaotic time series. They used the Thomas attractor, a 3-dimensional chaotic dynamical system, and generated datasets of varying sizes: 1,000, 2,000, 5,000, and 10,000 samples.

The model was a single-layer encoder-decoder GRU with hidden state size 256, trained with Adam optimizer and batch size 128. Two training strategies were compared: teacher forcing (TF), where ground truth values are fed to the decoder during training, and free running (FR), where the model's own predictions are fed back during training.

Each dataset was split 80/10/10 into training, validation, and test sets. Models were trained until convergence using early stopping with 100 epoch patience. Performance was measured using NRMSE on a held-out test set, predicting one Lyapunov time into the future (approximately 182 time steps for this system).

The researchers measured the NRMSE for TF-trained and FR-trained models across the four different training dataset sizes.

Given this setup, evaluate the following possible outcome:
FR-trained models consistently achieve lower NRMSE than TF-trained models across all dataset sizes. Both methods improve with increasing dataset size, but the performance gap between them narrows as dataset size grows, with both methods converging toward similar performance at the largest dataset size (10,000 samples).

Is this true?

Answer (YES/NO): NO